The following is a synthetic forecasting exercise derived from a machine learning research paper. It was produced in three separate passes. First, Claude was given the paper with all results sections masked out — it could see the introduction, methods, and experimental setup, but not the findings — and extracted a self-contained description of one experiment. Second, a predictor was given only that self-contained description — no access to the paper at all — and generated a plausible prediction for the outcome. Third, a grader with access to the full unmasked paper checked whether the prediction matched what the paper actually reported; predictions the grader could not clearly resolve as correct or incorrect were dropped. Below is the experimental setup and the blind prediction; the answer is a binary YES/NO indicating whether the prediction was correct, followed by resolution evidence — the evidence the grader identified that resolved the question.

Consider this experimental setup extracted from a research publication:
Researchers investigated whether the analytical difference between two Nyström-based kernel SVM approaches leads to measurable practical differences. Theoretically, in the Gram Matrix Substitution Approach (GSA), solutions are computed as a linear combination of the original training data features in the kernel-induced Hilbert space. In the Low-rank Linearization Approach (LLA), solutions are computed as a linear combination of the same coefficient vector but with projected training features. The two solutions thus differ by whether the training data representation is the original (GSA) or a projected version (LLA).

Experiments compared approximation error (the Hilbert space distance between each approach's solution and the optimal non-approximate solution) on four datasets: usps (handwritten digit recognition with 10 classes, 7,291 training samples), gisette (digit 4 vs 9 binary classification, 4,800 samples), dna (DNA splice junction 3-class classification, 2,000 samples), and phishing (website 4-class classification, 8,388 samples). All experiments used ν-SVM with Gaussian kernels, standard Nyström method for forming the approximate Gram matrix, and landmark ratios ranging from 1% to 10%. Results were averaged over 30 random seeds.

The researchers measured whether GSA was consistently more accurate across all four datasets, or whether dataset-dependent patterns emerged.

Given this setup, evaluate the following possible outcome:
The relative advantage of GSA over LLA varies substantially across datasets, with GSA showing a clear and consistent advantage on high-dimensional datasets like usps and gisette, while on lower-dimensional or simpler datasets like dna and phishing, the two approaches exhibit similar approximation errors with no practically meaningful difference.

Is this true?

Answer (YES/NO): NO